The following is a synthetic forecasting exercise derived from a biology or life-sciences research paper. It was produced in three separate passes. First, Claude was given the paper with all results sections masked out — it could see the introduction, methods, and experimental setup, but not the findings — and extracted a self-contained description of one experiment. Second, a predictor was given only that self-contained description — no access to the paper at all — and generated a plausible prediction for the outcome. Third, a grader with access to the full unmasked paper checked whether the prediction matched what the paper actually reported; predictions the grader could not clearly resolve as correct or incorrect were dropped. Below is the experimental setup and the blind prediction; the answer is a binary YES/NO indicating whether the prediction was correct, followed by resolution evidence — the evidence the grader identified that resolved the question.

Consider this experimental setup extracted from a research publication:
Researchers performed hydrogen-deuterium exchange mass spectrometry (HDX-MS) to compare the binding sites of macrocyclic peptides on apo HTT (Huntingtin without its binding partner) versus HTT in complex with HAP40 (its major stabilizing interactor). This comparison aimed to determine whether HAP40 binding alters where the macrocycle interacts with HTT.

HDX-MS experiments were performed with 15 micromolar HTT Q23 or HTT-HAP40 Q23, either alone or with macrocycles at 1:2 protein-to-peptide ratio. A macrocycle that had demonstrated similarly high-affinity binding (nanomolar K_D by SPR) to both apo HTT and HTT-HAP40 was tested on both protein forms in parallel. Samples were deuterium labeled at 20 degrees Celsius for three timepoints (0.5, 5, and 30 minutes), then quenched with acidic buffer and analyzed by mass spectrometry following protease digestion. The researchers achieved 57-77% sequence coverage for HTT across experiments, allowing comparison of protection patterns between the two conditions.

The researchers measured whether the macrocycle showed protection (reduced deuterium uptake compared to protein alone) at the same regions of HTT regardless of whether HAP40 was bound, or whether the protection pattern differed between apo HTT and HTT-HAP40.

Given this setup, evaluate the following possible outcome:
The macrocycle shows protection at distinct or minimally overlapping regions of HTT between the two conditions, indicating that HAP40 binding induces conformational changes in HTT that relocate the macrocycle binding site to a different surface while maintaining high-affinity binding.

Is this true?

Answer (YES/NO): NO